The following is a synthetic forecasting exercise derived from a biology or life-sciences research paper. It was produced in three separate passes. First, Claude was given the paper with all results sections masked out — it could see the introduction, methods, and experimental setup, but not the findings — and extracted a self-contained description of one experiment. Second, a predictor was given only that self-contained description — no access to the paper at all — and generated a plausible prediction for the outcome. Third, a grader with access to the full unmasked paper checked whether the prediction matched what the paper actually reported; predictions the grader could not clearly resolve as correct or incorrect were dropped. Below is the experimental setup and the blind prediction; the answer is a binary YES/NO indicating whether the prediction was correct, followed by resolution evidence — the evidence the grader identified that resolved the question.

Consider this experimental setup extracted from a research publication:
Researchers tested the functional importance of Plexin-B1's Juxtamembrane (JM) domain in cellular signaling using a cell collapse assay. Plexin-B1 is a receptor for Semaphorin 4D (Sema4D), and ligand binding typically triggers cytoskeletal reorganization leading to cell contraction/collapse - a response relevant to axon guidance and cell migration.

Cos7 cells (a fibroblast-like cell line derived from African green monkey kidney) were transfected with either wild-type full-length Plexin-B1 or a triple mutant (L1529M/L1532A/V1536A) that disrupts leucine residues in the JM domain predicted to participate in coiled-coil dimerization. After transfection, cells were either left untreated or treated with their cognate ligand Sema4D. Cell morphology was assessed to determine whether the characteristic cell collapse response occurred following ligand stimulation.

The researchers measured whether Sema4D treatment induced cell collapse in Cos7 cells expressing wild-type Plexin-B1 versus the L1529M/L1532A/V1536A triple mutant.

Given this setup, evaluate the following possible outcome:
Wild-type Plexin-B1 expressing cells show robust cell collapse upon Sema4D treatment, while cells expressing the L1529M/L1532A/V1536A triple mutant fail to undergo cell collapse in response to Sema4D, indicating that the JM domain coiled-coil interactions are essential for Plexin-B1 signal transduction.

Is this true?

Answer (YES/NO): YES